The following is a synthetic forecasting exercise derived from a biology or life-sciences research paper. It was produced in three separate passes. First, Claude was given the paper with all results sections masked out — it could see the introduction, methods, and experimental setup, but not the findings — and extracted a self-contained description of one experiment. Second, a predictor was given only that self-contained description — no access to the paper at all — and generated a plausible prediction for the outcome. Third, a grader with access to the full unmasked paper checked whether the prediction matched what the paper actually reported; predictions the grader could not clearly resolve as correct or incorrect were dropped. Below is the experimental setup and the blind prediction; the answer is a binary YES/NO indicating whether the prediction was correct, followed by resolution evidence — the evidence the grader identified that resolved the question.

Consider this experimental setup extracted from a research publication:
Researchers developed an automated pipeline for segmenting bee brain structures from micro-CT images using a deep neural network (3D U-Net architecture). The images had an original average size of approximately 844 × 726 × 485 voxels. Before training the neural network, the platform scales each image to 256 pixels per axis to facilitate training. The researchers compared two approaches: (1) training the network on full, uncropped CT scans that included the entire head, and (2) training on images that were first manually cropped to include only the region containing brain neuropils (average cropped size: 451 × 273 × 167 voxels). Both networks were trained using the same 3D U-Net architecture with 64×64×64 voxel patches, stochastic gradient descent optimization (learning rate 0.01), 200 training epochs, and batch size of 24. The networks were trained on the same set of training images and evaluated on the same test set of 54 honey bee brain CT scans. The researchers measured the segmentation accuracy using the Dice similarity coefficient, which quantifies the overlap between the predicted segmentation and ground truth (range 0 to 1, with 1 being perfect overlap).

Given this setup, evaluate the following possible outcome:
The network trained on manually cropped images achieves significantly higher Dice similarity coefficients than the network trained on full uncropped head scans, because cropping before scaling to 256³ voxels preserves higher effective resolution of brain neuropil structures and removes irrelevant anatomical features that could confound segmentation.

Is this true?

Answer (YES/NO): YES